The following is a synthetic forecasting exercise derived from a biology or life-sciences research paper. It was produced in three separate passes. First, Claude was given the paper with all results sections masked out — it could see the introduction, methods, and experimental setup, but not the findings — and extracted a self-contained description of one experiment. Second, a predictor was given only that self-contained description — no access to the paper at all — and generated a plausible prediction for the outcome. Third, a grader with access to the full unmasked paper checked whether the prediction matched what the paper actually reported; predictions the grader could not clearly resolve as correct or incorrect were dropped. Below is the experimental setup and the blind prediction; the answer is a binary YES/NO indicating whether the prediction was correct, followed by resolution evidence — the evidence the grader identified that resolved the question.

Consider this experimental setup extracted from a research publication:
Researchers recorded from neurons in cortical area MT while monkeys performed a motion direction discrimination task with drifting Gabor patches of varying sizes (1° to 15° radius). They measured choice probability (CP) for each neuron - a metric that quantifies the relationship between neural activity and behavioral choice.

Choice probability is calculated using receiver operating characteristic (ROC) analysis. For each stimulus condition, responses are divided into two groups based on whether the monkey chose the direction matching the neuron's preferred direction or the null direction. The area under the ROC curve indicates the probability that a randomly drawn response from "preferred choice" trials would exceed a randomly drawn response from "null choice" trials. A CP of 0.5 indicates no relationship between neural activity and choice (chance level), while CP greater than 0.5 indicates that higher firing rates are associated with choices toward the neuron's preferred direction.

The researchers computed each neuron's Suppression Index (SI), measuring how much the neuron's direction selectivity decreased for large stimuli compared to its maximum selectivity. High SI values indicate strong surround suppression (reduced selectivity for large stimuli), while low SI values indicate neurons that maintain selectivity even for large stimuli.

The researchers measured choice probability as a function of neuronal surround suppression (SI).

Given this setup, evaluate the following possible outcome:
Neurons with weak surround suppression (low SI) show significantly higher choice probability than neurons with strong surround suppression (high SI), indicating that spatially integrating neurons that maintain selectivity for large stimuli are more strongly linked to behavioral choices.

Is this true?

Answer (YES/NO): YES